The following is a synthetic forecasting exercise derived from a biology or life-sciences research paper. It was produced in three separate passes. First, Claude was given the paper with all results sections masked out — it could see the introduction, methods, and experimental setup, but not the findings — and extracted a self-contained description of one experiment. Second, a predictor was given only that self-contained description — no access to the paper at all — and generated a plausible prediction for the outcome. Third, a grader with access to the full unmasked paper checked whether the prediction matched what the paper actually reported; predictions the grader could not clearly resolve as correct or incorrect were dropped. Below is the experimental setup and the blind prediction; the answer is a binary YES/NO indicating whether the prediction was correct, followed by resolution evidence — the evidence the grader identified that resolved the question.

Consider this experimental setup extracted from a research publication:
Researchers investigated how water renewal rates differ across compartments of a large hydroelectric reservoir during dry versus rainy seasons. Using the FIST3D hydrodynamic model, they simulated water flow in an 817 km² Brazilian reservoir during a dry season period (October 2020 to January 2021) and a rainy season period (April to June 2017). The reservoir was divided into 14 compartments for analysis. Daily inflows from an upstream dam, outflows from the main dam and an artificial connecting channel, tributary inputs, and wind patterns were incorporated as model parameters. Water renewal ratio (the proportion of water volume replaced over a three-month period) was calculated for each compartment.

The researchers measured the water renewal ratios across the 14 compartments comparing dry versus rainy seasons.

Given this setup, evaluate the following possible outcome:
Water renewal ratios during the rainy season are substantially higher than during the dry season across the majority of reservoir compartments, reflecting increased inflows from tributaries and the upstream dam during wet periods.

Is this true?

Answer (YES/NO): YES